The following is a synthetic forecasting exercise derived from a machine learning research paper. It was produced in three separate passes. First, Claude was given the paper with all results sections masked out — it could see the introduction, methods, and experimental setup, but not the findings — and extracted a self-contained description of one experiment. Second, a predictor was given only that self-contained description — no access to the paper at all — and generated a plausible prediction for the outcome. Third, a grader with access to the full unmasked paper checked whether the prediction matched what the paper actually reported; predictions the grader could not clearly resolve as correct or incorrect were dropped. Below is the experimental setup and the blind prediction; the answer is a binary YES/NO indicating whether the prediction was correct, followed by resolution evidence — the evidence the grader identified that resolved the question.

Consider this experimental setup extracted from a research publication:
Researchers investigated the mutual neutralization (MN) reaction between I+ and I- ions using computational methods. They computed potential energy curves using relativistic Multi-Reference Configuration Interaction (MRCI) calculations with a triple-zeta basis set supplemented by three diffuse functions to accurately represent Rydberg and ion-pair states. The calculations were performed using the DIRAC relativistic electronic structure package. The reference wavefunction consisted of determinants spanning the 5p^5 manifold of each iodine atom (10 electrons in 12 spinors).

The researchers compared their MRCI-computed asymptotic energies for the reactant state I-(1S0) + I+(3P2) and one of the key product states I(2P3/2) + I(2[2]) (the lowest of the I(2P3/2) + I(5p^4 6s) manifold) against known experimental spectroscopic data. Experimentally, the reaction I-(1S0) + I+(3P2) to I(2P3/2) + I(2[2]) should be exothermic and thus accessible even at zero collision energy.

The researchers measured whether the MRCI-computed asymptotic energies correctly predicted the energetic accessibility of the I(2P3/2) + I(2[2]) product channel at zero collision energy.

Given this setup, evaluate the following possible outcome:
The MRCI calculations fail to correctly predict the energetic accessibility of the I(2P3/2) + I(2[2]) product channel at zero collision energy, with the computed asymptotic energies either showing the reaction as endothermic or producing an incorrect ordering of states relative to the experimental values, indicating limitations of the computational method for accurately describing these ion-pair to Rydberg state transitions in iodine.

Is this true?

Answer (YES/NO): YES